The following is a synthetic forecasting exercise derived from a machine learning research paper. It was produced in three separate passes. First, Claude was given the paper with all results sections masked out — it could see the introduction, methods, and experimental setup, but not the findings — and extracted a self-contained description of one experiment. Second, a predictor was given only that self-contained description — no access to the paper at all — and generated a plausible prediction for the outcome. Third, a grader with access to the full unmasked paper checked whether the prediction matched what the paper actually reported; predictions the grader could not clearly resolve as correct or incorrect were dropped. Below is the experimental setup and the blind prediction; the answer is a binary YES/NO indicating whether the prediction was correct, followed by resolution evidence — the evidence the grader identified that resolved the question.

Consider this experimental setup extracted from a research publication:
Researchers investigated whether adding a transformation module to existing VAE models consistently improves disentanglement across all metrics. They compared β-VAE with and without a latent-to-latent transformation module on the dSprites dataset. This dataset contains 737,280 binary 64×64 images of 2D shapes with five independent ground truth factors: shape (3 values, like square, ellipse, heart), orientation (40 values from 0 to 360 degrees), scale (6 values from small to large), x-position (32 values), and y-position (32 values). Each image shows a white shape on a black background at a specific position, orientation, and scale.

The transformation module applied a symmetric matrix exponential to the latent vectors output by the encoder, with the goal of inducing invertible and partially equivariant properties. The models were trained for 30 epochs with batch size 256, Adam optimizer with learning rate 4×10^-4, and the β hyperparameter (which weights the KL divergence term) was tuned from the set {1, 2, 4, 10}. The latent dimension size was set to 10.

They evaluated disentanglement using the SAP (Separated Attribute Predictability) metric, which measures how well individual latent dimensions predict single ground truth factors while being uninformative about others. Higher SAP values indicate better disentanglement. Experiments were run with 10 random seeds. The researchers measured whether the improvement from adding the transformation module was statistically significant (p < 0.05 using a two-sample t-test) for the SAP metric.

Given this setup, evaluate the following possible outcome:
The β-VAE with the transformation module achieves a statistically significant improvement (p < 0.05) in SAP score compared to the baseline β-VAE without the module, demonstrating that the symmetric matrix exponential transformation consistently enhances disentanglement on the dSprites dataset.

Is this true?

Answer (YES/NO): YES